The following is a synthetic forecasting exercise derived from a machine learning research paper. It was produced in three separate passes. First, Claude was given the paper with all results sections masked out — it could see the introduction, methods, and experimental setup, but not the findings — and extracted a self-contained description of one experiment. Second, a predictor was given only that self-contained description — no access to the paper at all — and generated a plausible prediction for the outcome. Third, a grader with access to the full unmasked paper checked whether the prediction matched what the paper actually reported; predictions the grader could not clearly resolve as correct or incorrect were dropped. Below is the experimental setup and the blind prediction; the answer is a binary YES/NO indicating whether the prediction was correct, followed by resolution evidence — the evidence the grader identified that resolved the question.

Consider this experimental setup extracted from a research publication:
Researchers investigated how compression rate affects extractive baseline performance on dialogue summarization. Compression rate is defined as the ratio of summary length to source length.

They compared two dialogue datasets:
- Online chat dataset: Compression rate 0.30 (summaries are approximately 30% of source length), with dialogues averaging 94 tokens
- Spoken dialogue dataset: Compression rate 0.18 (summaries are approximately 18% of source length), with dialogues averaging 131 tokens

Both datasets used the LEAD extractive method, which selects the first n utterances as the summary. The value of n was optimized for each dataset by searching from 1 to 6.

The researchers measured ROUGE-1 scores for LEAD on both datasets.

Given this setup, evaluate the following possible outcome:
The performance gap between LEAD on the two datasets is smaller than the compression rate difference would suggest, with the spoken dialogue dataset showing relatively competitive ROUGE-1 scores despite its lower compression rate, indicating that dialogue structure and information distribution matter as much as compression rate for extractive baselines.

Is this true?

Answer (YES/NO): NO